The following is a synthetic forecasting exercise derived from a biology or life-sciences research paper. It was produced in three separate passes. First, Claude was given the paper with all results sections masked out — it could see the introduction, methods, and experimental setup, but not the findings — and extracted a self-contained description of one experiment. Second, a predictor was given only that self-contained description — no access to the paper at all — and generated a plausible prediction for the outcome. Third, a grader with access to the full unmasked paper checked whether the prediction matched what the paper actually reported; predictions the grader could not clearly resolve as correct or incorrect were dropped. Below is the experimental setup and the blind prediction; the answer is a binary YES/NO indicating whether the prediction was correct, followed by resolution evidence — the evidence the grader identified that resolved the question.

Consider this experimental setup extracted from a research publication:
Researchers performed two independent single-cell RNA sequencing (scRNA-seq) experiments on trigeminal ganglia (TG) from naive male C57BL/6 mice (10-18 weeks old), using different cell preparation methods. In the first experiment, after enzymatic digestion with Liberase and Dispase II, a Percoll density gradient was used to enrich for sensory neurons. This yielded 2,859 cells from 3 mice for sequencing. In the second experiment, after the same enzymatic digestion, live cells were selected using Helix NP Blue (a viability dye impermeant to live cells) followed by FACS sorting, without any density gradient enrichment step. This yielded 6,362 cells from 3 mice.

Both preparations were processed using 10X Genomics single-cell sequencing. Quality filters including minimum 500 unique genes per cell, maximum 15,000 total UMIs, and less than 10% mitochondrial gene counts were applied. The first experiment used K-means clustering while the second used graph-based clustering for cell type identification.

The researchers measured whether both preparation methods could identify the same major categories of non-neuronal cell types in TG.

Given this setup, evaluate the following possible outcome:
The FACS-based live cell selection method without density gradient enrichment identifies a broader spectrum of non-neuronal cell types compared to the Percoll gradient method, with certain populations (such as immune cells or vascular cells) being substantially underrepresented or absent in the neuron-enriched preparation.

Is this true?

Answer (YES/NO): NO